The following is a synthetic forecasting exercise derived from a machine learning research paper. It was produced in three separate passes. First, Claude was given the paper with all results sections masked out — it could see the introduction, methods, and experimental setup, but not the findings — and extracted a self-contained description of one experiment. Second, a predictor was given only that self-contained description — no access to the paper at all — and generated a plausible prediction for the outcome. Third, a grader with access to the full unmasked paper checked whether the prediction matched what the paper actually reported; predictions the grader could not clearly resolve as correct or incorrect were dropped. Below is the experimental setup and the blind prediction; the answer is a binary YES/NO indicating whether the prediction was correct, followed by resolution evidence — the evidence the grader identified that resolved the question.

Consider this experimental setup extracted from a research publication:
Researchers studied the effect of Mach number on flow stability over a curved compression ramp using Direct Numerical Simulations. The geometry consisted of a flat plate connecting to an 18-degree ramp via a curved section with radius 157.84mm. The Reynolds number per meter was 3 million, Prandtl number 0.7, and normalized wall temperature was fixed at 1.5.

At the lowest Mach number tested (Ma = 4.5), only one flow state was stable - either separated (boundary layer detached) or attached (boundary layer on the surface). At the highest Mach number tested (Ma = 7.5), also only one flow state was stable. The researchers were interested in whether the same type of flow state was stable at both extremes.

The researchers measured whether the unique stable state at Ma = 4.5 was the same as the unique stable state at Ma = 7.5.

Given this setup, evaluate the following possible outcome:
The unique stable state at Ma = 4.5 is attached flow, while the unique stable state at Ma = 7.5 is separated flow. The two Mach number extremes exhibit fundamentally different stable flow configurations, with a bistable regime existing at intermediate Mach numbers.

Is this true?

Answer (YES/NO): NO